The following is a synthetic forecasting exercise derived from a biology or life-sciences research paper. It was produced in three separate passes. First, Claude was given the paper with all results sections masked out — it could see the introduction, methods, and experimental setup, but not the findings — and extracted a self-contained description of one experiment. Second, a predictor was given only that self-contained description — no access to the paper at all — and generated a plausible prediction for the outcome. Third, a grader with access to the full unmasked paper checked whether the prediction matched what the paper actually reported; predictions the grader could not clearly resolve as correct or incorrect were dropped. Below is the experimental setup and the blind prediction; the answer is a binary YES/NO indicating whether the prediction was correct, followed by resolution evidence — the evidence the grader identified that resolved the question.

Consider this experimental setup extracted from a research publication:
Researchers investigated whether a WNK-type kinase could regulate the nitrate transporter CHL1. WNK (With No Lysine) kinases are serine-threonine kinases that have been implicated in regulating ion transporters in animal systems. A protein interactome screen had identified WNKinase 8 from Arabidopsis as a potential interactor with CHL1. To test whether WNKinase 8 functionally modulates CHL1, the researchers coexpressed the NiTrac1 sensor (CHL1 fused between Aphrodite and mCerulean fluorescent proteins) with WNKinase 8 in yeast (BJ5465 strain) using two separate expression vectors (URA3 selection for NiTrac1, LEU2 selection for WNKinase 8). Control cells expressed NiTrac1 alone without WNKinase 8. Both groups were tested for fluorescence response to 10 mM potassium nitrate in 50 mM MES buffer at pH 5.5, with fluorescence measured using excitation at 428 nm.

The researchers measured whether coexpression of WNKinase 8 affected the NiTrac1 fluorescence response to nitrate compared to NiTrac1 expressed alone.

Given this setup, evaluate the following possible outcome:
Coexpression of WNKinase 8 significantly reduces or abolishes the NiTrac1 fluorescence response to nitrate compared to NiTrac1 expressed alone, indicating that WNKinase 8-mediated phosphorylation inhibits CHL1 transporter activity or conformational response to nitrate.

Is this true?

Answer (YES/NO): YES